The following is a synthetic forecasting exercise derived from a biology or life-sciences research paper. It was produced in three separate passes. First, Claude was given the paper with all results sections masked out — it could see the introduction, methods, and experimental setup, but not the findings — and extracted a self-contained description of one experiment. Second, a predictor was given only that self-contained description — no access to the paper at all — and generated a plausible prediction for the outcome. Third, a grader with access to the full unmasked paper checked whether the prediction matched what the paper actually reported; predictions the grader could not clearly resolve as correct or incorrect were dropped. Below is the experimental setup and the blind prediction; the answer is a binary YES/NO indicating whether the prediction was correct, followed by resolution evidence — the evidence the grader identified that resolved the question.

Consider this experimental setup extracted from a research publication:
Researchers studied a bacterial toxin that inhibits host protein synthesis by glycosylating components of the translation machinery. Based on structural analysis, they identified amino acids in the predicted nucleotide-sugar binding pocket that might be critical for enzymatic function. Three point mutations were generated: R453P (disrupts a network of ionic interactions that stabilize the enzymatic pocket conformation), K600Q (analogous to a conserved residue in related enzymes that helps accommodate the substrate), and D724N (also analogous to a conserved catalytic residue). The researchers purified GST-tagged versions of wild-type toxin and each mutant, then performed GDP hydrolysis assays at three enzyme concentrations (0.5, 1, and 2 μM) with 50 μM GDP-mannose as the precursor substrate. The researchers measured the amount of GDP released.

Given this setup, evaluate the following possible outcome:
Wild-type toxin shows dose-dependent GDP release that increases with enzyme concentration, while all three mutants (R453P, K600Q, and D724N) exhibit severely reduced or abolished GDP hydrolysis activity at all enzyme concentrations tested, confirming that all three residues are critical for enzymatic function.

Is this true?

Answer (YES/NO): YES